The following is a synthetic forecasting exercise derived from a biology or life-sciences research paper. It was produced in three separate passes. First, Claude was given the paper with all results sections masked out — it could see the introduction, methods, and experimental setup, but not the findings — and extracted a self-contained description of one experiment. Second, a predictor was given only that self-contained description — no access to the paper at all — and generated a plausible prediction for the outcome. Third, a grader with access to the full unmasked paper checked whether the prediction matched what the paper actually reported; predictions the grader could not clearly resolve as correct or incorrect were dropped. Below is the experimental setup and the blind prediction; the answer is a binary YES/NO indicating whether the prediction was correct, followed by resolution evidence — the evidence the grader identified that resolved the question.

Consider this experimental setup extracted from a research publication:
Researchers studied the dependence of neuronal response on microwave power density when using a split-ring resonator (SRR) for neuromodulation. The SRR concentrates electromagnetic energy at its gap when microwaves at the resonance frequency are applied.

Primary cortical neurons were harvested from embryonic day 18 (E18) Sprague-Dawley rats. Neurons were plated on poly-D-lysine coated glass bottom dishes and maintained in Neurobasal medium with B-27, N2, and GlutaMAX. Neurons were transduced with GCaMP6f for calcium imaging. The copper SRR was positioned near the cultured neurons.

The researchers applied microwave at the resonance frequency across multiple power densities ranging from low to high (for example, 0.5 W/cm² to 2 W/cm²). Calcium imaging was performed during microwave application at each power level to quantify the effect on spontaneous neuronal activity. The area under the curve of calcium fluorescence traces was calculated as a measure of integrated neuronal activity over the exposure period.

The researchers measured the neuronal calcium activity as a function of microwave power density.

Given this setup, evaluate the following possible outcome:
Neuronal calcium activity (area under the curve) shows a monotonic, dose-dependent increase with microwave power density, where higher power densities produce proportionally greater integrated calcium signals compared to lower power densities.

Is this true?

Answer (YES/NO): NO